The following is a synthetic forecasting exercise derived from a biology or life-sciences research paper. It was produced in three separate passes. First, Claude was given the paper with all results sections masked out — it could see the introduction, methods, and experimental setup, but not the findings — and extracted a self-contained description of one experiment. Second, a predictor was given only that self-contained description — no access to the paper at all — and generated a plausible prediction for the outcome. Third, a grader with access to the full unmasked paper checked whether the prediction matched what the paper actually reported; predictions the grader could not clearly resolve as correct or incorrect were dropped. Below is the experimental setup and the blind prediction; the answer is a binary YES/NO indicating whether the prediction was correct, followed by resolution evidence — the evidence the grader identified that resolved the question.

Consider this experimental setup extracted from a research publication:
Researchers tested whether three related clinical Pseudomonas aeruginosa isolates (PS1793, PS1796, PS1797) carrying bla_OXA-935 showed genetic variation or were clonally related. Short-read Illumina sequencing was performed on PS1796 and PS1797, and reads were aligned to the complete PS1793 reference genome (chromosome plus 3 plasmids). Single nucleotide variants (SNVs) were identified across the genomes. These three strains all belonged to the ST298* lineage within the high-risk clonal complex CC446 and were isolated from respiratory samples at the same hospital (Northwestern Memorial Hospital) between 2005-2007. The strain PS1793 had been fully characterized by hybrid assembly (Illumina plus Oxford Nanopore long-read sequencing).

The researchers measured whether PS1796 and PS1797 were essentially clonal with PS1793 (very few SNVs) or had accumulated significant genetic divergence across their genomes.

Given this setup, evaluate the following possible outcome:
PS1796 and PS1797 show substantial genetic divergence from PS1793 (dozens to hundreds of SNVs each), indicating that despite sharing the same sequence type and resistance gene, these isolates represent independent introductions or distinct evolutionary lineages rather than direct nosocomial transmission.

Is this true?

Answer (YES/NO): NO